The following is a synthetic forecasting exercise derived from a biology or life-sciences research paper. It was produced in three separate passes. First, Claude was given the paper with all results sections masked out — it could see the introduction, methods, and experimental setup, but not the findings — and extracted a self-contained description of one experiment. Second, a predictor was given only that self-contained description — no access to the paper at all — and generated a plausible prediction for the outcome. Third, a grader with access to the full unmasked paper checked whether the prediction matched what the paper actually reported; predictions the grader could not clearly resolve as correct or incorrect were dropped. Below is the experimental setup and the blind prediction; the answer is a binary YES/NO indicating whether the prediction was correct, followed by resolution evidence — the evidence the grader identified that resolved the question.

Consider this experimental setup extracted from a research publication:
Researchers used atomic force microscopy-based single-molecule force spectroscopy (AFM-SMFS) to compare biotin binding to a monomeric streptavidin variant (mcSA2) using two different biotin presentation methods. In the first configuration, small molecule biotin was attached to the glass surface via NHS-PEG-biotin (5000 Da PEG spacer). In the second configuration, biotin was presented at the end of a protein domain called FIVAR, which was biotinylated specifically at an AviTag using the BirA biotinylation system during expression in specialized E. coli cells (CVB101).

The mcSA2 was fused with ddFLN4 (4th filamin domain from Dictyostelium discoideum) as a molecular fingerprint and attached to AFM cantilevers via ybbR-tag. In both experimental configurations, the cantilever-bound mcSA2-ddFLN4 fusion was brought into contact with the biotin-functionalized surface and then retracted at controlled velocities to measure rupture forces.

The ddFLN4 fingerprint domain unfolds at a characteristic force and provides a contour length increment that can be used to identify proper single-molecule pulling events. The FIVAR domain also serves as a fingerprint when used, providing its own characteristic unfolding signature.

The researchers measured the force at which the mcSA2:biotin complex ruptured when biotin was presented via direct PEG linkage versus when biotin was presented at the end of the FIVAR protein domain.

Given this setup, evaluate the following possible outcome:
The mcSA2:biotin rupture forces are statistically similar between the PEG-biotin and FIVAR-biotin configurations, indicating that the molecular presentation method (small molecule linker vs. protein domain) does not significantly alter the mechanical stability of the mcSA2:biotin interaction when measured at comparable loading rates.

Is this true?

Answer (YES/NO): YES